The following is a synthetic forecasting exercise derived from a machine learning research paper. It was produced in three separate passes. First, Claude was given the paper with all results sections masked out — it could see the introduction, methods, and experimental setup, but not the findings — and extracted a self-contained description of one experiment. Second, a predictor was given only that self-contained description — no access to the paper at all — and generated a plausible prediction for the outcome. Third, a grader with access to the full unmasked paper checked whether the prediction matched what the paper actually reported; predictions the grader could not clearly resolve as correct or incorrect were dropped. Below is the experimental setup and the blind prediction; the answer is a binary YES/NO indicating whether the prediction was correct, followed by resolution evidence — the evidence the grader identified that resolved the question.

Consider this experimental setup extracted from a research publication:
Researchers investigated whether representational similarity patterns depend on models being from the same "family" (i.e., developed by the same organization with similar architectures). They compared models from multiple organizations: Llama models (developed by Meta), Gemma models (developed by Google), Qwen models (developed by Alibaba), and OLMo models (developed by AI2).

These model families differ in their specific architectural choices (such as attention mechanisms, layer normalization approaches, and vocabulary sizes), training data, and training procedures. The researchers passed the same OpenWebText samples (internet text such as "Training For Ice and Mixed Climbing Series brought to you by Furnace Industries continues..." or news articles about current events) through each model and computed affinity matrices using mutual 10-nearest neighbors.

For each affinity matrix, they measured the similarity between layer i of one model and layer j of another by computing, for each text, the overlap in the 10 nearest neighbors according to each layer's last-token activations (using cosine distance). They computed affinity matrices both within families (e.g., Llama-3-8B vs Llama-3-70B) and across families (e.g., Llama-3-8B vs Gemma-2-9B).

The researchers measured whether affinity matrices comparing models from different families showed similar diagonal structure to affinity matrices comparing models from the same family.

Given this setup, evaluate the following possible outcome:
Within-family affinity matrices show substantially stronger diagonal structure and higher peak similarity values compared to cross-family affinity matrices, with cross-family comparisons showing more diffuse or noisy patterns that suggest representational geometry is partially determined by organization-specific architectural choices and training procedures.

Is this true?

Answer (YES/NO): NO